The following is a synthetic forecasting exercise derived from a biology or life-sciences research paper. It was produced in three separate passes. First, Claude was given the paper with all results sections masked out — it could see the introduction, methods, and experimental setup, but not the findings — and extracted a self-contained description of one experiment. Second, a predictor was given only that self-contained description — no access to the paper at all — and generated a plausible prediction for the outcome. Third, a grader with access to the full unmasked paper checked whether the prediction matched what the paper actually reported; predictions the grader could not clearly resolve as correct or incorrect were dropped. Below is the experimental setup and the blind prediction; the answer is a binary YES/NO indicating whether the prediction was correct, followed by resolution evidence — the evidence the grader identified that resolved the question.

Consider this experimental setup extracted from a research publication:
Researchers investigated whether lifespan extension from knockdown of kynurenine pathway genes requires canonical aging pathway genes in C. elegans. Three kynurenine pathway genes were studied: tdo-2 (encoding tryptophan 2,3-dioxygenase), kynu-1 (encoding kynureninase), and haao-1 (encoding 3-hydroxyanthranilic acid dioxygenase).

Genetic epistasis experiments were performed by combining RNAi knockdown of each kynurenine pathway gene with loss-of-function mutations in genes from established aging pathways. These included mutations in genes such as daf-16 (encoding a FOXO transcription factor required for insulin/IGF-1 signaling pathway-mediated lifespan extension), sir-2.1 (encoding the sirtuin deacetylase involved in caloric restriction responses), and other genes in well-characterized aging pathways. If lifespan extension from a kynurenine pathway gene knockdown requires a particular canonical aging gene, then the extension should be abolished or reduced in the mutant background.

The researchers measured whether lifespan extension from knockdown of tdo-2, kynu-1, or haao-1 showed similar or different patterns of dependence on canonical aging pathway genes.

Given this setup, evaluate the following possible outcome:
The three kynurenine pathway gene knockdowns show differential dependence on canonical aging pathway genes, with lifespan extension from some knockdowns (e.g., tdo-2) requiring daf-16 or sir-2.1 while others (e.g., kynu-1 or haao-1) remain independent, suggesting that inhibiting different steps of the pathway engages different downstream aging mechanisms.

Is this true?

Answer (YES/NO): NO